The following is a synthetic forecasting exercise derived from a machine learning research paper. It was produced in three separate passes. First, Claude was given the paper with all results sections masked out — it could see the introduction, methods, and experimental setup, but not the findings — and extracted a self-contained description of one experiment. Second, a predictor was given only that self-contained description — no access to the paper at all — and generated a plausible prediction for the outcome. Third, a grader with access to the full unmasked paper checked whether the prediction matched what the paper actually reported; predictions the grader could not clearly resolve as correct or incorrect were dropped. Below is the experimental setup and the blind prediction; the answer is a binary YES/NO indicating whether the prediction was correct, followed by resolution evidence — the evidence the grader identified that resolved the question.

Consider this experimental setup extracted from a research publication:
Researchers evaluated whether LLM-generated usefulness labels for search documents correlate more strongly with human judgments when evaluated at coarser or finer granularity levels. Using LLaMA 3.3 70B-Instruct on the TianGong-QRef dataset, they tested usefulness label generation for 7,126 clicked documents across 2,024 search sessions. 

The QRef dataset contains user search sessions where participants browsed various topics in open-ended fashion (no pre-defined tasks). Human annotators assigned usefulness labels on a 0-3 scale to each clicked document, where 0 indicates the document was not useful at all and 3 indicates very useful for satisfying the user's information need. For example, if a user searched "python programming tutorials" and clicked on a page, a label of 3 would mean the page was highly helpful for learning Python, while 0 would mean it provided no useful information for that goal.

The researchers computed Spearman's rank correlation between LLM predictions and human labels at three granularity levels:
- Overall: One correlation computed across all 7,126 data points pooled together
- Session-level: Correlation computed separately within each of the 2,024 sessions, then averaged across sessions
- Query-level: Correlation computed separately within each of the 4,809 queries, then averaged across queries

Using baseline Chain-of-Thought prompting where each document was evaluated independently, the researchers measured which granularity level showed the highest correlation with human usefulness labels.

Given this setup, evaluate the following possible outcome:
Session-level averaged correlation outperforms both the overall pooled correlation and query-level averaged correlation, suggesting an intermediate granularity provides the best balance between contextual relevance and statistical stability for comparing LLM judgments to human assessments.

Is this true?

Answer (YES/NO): NO